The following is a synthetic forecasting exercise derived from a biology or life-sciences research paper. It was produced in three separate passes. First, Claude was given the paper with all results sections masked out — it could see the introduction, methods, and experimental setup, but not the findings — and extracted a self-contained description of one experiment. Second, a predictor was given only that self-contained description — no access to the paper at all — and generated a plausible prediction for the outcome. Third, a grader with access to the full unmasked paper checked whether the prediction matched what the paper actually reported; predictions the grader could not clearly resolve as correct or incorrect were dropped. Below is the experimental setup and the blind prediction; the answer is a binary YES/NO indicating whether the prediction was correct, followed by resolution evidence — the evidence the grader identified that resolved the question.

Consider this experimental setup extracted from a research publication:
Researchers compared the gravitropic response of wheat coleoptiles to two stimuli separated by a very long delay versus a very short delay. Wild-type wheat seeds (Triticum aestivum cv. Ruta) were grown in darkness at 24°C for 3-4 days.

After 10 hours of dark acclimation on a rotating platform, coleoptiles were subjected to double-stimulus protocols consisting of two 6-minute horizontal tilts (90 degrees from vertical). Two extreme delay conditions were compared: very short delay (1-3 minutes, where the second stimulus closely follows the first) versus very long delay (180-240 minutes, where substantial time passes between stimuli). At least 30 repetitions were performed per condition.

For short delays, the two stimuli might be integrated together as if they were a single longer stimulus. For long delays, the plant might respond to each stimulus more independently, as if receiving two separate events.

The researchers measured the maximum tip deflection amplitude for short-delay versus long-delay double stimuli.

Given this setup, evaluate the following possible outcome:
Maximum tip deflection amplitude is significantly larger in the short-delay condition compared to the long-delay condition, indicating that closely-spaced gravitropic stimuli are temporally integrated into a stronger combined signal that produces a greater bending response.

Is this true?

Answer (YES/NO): YES